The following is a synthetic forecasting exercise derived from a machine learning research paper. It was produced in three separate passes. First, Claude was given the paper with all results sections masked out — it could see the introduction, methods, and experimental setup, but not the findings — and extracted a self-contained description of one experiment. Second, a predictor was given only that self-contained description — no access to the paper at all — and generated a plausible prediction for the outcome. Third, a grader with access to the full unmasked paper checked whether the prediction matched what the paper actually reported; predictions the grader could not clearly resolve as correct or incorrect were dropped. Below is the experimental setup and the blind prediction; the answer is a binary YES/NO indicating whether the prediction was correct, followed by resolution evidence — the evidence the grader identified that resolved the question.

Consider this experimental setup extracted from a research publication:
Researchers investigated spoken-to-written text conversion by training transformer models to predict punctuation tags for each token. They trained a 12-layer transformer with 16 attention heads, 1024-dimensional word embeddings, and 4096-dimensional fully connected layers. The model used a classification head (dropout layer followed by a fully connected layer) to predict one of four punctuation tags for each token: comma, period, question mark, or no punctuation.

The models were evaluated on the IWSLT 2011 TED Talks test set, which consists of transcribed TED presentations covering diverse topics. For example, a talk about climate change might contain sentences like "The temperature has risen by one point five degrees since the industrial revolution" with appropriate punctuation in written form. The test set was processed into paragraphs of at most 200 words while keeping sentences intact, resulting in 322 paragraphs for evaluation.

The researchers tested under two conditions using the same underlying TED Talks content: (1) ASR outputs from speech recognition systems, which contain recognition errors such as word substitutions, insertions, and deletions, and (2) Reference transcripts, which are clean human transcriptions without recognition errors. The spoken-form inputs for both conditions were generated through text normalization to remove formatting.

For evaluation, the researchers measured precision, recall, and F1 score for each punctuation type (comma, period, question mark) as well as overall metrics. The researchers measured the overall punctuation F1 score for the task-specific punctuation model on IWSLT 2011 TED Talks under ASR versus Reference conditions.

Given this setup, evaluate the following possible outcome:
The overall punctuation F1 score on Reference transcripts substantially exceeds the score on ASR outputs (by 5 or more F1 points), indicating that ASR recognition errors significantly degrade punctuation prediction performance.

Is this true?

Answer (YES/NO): YES